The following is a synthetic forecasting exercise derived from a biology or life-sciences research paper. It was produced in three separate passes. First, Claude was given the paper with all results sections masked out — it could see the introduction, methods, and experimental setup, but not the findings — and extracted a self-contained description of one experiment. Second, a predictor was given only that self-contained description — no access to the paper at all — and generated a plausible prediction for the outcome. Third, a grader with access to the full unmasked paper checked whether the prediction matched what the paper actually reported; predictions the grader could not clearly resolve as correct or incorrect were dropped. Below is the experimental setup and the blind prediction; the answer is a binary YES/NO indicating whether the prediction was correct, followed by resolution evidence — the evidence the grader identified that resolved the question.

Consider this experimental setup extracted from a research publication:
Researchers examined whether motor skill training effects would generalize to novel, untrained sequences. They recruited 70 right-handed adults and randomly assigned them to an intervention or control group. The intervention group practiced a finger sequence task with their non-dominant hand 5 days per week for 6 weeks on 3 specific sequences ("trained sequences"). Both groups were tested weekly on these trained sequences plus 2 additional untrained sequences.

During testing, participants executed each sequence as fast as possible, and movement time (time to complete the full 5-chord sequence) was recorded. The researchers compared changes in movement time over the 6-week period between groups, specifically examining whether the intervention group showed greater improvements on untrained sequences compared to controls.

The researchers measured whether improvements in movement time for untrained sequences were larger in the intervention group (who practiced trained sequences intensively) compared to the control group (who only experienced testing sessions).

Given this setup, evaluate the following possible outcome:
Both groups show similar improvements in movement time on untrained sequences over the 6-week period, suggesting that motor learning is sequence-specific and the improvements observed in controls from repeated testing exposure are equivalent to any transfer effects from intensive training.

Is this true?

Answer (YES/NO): YES